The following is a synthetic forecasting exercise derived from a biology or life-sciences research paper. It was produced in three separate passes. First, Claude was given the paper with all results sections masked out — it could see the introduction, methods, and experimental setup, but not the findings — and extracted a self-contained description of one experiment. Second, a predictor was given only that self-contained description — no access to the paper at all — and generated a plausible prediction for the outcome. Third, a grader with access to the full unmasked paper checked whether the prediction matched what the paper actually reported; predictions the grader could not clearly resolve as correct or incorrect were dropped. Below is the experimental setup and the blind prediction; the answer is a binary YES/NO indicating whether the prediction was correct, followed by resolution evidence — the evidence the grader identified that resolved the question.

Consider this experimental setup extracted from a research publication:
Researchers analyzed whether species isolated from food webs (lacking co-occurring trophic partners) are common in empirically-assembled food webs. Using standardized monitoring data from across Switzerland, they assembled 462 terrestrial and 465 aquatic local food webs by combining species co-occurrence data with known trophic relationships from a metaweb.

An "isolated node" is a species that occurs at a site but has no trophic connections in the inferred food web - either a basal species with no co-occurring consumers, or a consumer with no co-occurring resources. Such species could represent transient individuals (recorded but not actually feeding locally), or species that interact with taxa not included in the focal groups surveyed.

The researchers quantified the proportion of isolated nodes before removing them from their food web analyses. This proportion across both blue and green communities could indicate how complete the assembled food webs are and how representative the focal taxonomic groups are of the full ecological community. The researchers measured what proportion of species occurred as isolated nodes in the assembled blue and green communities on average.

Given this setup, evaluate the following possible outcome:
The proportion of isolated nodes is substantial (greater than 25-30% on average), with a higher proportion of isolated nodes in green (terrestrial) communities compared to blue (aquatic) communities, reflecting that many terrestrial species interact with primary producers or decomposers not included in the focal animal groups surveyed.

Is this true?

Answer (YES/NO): NO